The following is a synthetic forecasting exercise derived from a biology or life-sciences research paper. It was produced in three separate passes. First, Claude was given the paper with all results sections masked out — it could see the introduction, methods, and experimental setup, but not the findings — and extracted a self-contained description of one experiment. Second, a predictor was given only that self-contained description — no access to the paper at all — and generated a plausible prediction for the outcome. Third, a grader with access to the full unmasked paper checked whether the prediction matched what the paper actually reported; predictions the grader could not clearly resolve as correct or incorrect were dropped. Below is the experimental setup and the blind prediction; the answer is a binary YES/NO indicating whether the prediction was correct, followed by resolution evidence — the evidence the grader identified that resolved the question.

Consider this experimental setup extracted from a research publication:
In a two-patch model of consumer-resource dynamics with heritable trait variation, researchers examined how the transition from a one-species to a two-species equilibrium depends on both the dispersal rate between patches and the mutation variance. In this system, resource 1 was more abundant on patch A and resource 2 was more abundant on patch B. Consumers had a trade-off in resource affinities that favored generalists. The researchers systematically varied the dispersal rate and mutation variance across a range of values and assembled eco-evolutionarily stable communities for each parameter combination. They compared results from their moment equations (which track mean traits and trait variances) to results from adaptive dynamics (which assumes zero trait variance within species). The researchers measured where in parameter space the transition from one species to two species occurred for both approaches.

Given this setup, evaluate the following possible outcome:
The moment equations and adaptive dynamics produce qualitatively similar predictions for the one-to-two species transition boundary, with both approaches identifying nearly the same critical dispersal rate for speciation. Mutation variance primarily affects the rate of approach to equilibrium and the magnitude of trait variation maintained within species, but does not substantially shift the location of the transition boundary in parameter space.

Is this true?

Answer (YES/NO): NO